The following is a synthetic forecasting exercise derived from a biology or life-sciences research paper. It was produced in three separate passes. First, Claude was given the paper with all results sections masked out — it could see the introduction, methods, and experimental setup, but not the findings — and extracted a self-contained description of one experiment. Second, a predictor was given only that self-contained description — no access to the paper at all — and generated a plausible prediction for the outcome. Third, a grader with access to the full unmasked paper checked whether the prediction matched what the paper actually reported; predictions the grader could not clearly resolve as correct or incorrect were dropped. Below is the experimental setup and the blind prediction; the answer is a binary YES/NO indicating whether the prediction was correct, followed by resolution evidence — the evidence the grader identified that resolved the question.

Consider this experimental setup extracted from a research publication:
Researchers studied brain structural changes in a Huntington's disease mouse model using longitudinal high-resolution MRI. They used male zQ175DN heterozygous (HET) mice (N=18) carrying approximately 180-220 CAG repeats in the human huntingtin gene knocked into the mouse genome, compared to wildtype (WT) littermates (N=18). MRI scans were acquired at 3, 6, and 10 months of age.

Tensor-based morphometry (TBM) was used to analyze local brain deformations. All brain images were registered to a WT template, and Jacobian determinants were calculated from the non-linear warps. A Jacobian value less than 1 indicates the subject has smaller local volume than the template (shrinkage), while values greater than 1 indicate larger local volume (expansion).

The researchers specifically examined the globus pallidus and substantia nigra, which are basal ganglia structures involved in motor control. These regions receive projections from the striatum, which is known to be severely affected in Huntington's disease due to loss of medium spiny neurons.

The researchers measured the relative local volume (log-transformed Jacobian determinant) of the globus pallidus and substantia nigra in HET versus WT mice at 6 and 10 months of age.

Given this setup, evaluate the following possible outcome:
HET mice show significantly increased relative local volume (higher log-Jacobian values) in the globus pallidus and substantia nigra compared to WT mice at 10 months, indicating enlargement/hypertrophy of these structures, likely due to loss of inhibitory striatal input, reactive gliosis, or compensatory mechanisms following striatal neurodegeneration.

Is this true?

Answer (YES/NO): YES